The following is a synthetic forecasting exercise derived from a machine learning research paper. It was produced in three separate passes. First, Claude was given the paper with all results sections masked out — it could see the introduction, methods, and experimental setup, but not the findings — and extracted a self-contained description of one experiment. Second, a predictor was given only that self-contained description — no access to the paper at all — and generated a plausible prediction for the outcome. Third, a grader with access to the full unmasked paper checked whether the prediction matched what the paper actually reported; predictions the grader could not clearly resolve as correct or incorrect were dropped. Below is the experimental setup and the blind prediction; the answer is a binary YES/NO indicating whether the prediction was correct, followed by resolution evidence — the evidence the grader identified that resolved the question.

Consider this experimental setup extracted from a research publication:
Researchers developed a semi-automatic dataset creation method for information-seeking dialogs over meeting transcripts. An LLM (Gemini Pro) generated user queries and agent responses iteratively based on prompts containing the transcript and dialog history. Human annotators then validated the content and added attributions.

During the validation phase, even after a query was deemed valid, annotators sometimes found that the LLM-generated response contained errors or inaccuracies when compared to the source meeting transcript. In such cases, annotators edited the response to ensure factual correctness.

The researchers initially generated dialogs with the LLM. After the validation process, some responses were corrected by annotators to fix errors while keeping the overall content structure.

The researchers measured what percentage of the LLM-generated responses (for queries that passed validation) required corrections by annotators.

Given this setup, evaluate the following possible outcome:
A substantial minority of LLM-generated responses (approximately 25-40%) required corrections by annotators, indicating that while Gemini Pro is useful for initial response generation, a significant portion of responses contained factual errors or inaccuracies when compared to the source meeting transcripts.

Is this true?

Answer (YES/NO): NO